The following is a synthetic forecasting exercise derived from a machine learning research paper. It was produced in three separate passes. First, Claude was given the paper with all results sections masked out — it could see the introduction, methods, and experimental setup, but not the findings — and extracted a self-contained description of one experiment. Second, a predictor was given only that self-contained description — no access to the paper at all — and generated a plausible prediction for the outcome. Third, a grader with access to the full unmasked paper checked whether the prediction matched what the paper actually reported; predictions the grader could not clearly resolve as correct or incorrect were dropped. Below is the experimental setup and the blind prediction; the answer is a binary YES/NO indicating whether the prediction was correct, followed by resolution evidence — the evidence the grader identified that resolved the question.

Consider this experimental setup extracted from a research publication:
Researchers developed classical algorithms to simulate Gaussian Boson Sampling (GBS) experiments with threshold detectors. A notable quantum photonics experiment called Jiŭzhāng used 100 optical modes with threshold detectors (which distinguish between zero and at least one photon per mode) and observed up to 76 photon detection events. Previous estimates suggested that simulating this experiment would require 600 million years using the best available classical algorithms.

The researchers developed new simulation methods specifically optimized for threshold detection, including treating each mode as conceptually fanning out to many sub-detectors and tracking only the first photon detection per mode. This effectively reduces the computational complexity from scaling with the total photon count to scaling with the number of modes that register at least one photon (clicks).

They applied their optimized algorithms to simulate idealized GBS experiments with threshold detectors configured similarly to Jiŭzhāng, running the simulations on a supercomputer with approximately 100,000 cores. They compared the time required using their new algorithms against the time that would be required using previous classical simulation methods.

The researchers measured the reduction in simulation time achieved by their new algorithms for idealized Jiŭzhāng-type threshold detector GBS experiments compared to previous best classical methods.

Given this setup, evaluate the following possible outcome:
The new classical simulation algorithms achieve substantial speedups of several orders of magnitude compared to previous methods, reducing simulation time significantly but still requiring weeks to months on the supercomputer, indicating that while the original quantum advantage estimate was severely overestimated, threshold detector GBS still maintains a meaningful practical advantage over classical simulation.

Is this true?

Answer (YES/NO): YES